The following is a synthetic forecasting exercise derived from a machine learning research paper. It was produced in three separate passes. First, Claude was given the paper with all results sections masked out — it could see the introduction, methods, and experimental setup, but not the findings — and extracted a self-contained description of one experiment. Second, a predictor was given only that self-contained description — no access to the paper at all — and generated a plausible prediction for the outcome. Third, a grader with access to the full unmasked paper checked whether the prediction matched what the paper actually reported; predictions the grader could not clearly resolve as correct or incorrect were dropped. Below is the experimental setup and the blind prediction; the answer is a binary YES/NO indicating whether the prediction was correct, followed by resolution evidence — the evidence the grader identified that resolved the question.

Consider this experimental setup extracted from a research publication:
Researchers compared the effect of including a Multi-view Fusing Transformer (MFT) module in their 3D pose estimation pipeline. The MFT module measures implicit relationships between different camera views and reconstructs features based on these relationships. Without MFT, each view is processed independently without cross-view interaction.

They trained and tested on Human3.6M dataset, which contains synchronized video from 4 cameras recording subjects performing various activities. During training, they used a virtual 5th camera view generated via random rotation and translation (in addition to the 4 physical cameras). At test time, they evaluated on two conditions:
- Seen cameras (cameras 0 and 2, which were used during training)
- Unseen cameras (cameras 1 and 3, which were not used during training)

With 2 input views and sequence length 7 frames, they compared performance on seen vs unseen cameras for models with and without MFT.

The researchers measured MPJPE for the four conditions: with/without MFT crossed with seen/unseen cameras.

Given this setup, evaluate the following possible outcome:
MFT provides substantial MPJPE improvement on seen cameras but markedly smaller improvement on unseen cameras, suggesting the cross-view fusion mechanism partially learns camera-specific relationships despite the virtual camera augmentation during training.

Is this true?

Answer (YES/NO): NO